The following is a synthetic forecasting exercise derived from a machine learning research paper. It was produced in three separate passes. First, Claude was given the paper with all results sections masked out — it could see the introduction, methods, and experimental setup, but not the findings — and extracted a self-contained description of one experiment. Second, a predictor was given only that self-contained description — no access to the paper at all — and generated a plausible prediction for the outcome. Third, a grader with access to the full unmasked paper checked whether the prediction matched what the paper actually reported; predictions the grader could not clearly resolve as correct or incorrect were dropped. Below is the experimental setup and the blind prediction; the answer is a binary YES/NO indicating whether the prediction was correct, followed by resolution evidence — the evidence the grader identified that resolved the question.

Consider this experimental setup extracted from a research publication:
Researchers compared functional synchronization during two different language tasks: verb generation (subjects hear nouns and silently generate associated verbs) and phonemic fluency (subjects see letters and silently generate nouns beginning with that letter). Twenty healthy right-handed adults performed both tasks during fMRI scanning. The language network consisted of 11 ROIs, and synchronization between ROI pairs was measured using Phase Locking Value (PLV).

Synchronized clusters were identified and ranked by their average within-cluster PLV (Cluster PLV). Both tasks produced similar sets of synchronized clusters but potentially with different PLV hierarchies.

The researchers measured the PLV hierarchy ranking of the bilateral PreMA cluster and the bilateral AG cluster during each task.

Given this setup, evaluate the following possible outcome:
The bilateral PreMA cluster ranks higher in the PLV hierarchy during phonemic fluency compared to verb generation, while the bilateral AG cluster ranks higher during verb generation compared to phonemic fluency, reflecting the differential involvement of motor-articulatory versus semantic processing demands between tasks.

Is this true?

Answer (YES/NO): NO